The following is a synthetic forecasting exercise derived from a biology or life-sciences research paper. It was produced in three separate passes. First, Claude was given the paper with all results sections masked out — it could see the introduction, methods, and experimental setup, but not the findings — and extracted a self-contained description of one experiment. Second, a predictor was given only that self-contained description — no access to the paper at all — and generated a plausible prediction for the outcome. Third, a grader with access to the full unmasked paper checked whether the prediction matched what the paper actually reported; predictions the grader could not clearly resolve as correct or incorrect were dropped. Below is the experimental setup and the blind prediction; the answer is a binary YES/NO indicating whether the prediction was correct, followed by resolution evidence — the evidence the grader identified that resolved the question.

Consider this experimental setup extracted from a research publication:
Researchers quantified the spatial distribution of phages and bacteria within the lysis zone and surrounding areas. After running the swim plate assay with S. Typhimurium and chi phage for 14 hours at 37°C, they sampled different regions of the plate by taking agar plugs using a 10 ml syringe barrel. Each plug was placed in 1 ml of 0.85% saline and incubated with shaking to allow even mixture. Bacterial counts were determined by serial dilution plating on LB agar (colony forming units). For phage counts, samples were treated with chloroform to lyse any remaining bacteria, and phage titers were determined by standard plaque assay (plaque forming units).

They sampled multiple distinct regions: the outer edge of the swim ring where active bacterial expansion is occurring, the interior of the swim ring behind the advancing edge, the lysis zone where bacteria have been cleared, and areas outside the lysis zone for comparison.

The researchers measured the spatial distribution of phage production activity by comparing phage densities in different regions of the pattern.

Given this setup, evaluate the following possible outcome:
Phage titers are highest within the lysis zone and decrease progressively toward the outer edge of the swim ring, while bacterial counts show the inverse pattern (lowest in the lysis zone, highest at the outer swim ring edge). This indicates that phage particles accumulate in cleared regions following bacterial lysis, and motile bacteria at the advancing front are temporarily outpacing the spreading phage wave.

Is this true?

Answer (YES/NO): NO